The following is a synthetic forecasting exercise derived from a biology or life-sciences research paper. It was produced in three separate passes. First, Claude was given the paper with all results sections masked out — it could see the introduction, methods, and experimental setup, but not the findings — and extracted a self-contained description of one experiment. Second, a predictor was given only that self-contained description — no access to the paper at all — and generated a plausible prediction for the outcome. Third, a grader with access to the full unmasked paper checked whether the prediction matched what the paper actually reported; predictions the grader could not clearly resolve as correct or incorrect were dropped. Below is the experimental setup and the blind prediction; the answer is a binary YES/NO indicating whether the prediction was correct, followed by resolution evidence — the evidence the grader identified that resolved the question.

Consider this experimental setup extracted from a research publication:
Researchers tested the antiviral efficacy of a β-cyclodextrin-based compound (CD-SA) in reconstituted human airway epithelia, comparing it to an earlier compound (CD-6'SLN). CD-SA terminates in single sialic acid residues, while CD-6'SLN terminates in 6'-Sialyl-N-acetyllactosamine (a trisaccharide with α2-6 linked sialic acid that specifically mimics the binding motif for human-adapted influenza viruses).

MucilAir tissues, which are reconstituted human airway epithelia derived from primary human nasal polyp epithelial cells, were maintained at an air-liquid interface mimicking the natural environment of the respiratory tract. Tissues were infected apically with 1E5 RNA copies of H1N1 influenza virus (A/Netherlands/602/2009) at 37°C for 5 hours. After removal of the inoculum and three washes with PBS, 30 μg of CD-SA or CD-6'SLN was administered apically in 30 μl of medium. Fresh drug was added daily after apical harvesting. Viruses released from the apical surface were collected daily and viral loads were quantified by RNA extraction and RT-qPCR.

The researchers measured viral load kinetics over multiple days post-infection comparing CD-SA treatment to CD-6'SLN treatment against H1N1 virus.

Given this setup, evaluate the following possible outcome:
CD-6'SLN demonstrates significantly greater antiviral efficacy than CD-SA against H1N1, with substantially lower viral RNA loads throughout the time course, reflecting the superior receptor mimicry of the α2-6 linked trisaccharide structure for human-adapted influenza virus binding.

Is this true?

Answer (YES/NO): NO